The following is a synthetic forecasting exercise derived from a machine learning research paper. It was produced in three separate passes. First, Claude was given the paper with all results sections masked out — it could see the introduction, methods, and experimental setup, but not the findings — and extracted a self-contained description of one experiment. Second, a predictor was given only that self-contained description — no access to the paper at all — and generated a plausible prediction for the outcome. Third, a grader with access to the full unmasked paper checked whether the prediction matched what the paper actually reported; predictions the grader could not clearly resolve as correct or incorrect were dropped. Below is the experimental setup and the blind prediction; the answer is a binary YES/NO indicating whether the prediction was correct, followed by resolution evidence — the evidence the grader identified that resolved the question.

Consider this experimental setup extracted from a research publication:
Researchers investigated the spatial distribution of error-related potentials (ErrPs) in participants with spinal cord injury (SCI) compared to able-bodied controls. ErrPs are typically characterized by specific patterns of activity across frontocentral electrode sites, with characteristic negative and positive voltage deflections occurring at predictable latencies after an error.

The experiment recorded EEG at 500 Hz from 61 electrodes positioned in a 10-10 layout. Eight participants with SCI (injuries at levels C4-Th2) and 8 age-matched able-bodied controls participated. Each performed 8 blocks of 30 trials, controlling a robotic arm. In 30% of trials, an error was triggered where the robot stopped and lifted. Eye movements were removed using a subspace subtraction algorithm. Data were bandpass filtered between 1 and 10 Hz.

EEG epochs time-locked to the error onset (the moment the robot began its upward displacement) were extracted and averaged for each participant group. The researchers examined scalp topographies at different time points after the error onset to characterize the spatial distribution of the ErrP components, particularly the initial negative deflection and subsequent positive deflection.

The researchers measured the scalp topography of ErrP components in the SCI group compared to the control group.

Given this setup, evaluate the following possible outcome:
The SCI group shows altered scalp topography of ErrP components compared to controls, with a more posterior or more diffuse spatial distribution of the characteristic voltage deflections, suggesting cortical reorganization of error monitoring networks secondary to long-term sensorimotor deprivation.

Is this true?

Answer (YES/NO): NO